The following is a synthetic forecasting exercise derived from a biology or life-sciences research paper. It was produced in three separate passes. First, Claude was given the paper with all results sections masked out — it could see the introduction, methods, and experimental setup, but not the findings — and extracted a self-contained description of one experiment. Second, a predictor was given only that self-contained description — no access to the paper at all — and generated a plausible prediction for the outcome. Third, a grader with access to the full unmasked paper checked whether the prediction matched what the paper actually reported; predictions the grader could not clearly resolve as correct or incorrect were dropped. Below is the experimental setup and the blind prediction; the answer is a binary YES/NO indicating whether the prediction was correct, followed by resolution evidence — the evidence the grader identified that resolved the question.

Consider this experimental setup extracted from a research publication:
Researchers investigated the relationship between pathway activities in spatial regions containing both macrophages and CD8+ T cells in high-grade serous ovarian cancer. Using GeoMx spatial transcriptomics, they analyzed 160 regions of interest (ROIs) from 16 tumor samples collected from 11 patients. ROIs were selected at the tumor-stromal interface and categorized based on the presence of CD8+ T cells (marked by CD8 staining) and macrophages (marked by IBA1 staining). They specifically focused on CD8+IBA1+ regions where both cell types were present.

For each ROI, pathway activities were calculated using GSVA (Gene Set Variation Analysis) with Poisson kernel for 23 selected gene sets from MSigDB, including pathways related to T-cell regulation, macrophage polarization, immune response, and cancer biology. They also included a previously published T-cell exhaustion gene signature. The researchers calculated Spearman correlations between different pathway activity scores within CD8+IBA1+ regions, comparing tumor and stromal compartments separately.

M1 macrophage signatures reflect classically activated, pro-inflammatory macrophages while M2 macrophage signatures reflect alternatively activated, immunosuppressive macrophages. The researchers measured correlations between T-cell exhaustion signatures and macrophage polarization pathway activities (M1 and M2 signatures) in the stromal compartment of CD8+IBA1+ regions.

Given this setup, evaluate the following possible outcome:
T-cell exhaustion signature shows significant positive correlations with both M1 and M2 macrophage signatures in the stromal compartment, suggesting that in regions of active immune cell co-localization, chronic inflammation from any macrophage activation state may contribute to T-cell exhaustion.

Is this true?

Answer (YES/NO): NO